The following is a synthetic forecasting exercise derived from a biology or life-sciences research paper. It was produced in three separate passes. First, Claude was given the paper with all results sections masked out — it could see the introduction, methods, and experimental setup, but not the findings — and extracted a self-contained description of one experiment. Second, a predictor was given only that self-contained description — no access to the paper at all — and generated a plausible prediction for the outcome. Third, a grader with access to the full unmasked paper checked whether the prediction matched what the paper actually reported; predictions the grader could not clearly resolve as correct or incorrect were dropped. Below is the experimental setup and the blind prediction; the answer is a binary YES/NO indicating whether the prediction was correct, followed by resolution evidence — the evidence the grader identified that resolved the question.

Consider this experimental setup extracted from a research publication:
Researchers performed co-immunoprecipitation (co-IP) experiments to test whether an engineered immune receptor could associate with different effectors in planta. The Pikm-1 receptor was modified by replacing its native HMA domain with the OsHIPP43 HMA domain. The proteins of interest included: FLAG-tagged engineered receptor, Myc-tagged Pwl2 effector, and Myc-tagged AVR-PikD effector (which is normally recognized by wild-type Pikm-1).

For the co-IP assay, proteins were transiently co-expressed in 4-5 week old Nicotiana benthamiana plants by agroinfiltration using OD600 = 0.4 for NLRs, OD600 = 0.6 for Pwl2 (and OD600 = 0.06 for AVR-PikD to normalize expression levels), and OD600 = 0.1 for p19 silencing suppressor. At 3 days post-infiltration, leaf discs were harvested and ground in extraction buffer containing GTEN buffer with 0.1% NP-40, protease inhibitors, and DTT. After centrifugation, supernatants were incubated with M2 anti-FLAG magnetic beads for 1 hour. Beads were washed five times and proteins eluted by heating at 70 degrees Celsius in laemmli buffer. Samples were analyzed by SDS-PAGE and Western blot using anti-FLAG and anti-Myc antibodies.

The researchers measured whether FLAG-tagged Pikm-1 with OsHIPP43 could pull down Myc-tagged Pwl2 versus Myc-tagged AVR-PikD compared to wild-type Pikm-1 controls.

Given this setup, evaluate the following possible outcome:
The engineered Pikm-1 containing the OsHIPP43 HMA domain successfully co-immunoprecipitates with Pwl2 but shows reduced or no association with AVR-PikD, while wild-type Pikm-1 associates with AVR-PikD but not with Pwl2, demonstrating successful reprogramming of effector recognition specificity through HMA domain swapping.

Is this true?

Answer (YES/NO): NO